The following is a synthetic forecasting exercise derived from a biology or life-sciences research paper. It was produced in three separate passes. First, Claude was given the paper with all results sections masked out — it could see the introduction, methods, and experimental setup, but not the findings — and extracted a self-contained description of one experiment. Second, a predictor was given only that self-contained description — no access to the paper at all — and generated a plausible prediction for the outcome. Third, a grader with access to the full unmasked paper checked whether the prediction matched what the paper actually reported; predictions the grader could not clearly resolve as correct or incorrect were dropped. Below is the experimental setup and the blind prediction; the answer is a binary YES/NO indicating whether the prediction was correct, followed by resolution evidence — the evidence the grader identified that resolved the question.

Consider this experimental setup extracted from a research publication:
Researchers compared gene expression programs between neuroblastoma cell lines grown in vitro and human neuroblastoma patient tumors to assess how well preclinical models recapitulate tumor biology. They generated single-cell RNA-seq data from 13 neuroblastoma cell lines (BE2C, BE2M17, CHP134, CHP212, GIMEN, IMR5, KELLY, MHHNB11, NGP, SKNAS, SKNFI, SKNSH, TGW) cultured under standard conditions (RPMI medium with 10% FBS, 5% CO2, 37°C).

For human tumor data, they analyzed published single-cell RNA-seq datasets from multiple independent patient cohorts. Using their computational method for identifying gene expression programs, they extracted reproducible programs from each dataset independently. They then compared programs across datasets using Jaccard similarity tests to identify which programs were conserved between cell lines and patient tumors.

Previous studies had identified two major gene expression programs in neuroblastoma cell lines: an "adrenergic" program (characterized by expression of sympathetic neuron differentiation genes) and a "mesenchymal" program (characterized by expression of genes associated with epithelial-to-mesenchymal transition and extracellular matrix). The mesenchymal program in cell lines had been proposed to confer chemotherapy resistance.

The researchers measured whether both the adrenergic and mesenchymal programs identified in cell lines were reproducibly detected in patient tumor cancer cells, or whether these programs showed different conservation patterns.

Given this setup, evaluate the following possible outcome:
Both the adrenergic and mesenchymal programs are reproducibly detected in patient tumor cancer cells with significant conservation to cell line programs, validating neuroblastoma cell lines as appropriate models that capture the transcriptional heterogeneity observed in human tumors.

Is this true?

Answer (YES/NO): NO